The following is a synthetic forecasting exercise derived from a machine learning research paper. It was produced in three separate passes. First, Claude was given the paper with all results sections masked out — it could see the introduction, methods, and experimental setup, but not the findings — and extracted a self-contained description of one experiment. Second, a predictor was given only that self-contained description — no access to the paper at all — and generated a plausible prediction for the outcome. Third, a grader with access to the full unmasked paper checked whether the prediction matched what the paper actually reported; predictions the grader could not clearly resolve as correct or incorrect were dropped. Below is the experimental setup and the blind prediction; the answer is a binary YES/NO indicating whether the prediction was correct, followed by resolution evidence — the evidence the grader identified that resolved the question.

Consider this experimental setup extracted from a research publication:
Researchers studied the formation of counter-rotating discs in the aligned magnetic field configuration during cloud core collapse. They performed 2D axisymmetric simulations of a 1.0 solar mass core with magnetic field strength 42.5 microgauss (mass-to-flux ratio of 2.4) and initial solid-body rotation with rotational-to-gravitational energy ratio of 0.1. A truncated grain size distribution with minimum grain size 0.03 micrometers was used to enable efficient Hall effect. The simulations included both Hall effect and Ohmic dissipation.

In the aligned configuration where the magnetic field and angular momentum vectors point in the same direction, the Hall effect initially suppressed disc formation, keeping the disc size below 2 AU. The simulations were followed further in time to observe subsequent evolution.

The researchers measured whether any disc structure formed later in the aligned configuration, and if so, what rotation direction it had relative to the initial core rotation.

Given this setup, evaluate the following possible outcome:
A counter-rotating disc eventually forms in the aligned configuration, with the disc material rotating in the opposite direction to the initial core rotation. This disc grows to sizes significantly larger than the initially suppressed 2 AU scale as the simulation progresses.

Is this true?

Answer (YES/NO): YES